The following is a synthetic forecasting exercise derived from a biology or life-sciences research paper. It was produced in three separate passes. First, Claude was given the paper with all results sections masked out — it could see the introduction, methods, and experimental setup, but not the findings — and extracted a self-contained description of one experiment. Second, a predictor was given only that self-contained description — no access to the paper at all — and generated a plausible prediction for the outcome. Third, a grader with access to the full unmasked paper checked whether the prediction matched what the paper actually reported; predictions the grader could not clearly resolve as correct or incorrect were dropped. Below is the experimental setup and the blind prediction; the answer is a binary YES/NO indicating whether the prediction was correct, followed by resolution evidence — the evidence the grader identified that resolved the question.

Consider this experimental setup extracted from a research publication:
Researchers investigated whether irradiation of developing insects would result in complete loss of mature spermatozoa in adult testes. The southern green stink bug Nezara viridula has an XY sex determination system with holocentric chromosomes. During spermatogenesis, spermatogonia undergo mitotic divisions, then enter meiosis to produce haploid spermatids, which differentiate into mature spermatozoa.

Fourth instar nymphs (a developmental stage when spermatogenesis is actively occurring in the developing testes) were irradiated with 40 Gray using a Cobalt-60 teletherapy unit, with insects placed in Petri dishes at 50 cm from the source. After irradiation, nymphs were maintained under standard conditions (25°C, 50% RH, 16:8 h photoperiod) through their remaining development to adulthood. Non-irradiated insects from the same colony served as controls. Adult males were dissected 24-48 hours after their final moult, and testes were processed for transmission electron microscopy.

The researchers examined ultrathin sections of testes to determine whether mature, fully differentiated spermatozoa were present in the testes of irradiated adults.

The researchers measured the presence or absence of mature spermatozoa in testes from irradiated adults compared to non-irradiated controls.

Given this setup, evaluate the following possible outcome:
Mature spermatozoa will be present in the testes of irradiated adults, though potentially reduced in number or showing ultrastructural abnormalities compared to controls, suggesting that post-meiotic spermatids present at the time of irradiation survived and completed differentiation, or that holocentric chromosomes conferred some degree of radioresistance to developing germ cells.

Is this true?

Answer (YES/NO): YES